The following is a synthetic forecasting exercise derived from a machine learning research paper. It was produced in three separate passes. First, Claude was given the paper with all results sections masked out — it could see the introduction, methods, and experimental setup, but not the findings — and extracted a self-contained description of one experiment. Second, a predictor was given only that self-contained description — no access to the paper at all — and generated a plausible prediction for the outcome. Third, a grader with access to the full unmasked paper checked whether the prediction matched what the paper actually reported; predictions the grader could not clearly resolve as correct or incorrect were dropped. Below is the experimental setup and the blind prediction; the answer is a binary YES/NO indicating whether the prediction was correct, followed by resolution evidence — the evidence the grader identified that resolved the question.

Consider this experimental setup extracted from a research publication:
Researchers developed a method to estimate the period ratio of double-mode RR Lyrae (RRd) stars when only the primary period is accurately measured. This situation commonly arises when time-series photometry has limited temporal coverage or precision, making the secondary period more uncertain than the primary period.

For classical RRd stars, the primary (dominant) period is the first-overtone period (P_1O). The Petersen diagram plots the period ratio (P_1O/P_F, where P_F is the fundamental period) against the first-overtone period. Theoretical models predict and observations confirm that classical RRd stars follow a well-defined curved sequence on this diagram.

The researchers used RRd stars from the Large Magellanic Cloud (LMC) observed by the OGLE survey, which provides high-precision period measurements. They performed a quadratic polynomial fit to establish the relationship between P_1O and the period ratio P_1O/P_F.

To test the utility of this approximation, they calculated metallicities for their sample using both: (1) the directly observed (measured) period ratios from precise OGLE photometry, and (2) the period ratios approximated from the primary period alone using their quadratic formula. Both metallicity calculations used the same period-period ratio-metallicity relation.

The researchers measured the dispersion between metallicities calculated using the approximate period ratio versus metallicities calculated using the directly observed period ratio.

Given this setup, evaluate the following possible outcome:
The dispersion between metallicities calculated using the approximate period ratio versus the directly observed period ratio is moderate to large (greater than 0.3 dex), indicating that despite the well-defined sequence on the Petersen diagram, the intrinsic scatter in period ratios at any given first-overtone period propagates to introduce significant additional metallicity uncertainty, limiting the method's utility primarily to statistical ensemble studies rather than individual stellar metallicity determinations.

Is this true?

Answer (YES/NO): NO